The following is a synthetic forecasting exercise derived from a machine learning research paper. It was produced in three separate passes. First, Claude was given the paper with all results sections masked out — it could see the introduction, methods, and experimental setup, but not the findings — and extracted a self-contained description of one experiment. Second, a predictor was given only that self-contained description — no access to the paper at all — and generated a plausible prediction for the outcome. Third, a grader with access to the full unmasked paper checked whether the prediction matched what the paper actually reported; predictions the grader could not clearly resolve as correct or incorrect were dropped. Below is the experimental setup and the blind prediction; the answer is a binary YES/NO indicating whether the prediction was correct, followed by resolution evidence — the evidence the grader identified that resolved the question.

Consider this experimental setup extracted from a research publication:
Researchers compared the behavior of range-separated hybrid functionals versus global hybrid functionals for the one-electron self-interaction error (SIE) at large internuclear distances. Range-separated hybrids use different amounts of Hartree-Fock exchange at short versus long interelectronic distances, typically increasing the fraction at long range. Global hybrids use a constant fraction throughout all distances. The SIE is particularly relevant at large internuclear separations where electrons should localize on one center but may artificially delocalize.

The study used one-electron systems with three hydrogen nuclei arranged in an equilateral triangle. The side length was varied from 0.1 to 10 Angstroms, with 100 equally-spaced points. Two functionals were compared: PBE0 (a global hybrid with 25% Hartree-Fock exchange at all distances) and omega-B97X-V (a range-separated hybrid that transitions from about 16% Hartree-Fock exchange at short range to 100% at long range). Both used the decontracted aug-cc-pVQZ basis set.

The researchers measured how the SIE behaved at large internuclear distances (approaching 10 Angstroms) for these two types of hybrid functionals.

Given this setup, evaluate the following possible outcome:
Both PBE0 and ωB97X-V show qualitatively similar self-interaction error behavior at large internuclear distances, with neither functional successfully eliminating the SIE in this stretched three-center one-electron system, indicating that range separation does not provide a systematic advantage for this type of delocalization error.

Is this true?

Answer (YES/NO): NO